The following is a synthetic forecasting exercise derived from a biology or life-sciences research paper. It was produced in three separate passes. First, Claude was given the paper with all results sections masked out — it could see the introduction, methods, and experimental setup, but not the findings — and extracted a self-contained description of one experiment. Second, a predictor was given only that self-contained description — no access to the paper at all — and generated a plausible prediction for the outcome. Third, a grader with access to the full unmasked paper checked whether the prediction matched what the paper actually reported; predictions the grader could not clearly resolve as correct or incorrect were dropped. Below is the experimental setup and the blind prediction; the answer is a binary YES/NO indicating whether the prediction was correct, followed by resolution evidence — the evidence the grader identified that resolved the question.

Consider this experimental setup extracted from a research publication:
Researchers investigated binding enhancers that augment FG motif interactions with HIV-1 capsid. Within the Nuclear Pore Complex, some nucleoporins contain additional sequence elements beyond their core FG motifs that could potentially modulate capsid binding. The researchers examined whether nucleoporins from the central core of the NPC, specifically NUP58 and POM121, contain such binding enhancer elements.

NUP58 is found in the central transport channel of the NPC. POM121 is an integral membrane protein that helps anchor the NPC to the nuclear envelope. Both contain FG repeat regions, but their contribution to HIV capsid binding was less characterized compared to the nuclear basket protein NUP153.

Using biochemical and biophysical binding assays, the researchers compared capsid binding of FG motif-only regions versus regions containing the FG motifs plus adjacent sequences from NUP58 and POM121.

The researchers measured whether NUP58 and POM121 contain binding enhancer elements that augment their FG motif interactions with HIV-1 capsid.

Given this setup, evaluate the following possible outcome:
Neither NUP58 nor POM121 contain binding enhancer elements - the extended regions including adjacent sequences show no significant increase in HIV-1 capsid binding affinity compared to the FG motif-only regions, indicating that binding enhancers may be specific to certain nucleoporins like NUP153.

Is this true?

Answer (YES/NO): NO